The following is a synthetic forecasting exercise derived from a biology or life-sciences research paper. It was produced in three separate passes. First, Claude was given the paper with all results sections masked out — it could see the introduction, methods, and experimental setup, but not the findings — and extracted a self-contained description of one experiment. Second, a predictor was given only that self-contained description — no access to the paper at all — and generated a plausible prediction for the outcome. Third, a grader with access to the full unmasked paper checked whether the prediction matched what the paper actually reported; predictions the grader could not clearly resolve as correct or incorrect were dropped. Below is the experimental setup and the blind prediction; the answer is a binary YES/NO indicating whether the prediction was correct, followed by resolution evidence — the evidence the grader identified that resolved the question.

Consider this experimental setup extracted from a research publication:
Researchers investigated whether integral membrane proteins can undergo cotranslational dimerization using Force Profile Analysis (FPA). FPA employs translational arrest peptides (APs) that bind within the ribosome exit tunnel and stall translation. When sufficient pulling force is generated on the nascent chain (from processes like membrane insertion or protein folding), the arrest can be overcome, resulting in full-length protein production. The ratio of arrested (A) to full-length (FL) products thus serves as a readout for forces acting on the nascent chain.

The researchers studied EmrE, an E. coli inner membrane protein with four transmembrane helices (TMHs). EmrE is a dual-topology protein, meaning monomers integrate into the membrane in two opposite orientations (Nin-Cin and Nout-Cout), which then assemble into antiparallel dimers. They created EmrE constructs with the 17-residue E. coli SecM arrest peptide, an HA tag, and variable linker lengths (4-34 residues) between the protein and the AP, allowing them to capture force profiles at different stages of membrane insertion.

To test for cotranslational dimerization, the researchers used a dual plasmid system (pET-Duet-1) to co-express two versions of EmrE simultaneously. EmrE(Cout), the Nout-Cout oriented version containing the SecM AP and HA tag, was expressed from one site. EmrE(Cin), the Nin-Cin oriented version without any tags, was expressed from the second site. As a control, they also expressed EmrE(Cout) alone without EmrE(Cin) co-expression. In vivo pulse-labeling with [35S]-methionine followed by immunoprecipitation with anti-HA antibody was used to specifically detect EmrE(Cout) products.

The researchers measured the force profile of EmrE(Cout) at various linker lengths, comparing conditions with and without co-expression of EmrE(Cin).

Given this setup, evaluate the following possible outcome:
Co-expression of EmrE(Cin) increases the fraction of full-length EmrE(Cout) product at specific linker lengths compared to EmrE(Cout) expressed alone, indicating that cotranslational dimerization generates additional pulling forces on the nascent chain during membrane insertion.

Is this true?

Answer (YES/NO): YES